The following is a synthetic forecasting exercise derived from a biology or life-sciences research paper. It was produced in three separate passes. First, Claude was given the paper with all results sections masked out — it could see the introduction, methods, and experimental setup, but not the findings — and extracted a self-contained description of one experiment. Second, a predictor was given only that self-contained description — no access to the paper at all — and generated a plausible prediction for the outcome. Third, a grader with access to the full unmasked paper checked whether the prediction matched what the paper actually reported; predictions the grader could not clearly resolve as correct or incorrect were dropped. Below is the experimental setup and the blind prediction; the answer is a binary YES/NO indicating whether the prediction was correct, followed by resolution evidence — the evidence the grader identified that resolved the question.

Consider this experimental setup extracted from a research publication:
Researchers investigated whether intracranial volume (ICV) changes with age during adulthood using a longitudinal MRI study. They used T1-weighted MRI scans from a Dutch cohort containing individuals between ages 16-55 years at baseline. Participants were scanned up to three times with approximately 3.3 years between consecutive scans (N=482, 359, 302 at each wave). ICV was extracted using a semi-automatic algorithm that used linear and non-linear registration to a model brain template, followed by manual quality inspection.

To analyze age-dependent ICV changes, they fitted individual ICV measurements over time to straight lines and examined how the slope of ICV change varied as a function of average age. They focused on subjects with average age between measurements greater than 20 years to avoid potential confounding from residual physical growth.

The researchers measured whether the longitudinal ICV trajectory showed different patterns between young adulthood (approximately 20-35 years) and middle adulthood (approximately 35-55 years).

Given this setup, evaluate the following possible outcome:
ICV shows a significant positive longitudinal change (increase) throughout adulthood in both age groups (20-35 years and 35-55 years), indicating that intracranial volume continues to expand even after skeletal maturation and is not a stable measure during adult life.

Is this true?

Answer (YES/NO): NO